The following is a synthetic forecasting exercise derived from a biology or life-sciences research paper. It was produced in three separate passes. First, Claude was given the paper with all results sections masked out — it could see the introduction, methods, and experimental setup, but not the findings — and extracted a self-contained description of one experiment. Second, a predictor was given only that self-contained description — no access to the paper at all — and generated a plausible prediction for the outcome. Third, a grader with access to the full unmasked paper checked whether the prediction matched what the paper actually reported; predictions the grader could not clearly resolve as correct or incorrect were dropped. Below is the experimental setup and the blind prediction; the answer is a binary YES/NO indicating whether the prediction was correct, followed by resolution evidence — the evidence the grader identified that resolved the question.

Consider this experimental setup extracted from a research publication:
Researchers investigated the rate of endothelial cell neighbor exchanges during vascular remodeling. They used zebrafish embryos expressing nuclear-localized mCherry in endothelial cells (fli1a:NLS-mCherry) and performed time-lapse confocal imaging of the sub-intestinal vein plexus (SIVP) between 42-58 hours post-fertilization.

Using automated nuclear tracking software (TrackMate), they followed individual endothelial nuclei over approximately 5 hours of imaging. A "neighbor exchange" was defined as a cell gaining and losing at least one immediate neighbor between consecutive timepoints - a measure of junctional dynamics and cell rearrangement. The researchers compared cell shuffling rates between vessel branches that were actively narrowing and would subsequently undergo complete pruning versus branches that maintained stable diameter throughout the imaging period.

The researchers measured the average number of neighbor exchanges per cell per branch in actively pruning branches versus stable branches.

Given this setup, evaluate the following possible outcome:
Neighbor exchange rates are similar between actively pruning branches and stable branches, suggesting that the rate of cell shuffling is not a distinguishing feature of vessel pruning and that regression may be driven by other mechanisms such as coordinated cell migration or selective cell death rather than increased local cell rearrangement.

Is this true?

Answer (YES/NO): NO